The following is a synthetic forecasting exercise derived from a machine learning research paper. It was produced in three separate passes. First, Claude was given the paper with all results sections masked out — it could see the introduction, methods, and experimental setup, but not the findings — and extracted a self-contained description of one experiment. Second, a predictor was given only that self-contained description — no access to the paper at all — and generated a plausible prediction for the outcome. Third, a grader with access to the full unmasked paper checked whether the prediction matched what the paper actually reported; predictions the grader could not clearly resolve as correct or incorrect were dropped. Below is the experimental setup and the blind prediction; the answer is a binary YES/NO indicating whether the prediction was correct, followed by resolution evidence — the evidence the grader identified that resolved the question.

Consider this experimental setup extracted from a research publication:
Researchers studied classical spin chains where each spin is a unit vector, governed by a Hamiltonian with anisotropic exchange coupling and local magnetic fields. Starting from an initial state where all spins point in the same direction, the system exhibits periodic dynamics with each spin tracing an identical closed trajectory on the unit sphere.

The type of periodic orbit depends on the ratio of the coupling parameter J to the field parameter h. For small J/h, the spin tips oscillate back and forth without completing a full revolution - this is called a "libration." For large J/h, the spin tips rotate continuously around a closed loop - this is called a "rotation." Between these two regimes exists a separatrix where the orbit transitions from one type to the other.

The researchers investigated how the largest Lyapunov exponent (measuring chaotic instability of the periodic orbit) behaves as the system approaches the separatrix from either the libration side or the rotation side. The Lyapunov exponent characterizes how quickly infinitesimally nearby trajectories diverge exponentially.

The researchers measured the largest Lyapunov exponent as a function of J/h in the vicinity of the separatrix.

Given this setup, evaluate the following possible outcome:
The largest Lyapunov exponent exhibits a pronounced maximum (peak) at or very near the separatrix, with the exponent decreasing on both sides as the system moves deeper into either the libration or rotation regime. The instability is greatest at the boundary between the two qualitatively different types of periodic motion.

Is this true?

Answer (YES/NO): YES